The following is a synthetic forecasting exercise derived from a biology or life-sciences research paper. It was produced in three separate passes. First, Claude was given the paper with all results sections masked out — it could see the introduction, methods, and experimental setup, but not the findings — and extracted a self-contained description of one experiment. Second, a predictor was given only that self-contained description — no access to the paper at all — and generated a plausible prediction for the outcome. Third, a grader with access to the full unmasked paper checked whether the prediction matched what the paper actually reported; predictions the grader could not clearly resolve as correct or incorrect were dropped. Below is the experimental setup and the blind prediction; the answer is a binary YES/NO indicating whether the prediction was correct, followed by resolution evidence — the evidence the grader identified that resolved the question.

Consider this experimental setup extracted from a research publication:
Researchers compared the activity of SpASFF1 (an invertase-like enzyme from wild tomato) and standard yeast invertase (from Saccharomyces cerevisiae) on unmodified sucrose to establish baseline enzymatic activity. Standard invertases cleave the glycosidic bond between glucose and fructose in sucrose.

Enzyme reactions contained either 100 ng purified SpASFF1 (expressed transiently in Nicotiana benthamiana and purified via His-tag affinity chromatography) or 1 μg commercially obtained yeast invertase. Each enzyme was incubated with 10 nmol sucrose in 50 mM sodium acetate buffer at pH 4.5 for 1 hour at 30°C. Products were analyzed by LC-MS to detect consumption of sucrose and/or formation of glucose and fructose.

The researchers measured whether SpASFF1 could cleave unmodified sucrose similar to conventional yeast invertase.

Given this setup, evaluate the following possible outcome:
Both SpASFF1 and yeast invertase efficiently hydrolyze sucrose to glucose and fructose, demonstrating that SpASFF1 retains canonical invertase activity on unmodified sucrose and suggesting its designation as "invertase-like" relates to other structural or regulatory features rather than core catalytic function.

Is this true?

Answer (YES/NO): NO